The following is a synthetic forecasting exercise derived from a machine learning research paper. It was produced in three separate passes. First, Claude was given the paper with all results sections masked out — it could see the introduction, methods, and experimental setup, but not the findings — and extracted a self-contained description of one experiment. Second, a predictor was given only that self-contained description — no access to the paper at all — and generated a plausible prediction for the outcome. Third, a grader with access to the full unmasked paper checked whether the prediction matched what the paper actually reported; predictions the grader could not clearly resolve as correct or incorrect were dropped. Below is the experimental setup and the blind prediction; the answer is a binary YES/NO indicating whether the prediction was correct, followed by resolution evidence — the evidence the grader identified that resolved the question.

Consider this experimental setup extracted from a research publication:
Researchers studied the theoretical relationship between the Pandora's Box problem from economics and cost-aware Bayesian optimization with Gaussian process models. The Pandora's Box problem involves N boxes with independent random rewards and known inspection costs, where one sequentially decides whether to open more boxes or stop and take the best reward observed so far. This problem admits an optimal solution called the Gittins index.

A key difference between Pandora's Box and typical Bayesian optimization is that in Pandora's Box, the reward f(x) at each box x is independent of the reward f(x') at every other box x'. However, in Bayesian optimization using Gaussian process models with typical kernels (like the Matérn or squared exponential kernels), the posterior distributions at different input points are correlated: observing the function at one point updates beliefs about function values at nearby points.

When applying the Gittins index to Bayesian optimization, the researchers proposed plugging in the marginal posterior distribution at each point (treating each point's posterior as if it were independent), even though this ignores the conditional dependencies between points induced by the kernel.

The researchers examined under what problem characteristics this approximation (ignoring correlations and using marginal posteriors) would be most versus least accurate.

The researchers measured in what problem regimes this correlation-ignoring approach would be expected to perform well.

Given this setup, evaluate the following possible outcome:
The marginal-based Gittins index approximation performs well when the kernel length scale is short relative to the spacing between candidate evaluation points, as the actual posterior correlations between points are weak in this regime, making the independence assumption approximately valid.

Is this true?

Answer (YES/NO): YES